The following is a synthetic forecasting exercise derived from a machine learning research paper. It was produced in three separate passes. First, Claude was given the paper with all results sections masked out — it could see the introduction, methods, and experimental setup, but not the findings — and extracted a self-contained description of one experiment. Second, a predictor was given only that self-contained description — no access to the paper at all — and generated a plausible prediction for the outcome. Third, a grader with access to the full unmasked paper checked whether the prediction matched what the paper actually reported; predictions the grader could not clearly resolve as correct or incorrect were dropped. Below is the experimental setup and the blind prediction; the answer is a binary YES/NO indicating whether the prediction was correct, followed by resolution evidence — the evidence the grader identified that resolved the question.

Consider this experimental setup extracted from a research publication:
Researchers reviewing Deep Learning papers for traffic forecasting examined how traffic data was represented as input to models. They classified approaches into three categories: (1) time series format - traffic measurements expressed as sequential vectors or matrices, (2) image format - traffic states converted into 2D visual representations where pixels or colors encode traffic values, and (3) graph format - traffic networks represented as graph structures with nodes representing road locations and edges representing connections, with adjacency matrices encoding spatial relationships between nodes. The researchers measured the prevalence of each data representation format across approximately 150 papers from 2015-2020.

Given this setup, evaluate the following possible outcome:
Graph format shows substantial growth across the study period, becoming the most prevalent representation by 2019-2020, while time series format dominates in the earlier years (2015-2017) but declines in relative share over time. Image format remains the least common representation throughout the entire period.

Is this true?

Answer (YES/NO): NO